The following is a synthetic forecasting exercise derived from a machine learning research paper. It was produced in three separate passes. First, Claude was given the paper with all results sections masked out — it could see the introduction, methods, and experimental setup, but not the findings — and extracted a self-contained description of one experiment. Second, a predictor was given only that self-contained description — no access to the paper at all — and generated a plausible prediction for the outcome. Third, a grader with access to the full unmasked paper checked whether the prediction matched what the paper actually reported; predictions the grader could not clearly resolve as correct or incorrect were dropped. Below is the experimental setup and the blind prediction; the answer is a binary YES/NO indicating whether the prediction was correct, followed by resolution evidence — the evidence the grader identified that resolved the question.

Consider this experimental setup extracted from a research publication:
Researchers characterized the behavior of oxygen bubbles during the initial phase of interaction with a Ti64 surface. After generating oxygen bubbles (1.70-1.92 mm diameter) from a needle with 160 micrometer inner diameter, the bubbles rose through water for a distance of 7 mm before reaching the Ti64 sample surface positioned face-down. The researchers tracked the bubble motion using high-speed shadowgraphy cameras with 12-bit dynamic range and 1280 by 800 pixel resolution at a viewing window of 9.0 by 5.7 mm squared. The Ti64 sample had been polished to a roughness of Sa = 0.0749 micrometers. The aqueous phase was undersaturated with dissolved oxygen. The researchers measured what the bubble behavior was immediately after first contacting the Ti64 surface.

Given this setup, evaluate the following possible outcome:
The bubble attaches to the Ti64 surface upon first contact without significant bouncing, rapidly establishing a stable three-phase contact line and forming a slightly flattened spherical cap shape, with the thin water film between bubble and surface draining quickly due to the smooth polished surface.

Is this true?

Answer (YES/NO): NO